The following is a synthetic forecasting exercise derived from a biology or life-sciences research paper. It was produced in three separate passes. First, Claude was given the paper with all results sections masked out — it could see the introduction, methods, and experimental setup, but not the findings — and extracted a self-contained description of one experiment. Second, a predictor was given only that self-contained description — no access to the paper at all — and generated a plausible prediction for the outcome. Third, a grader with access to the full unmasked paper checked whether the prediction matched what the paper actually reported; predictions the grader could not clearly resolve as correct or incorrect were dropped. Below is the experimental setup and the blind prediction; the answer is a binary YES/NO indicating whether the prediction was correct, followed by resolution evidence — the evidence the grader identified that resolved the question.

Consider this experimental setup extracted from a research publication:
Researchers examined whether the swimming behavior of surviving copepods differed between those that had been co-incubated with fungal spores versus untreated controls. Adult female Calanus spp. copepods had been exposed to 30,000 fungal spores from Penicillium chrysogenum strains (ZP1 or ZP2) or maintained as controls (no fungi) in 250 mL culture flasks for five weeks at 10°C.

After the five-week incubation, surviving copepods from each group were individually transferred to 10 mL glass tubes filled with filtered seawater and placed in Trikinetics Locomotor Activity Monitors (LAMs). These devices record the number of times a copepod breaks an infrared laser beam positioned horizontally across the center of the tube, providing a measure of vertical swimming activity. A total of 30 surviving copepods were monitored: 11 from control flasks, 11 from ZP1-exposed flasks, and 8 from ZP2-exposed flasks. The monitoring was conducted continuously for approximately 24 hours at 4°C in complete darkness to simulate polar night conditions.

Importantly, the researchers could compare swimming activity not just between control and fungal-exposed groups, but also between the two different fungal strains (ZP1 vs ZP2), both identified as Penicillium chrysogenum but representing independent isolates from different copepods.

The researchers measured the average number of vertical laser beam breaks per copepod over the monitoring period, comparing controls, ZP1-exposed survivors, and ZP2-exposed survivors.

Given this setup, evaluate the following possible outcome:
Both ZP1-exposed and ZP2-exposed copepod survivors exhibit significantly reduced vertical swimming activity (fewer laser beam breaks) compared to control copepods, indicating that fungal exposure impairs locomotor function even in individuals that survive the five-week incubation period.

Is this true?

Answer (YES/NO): NO